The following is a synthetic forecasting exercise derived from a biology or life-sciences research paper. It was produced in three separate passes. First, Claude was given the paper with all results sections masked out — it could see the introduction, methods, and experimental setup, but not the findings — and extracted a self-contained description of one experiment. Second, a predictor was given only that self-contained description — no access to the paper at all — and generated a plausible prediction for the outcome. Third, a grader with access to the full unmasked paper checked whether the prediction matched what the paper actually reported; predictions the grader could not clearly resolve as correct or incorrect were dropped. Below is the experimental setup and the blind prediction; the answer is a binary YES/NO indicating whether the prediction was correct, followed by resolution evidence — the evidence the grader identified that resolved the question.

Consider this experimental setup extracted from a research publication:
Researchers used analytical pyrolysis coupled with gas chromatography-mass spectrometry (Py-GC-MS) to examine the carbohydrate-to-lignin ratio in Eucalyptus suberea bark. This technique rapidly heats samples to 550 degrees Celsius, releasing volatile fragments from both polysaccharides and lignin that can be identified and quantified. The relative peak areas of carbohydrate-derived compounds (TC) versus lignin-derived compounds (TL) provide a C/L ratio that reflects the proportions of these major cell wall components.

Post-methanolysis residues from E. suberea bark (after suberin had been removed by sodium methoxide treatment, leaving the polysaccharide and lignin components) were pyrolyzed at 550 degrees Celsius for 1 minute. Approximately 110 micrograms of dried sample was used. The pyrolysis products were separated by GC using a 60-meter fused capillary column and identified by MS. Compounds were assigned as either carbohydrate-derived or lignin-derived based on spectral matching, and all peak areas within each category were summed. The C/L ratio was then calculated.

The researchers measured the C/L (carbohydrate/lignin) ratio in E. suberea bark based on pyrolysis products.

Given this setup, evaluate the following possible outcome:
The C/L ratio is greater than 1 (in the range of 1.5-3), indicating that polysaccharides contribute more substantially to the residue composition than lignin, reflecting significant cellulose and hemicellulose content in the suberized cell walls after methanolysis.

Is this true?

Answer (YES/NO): NO